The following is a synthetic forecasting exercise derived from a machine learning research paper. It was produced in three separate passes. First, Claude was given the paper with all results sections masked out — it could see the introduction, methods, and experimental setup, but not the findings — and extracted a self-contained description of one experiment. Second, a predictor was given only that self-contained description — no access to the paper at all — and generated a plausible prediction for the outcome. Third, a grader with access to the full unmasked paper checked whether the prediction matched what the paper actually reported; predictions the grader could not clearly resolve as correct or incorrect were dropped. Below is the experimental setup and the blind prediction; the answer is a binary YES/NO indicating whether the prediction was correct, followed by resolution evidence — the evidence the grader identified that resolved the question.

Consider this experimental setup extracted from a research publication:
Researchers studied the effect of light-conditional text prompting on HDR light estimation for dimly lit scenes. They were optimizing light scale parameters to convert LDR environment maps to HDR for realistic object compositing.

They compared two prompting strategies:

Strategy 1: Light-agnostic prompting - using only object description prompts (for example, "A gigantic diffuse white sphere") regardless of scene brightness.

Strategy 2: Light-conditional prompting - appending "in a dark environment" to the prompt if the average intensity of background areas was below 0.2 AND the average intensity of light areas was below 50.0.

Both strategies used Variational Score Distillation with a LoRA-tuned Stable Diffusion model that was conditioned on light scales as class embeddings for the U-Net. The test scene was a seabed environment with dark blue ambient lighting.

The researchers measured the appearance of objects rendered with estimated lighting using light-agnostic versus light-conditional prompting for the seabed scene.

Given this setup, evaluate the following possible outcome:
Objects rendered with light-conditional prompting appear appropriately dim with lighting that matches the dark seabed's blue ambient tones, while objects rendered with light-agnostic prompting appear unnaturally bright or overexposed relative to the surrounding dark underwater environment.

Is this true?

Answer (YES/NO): YES